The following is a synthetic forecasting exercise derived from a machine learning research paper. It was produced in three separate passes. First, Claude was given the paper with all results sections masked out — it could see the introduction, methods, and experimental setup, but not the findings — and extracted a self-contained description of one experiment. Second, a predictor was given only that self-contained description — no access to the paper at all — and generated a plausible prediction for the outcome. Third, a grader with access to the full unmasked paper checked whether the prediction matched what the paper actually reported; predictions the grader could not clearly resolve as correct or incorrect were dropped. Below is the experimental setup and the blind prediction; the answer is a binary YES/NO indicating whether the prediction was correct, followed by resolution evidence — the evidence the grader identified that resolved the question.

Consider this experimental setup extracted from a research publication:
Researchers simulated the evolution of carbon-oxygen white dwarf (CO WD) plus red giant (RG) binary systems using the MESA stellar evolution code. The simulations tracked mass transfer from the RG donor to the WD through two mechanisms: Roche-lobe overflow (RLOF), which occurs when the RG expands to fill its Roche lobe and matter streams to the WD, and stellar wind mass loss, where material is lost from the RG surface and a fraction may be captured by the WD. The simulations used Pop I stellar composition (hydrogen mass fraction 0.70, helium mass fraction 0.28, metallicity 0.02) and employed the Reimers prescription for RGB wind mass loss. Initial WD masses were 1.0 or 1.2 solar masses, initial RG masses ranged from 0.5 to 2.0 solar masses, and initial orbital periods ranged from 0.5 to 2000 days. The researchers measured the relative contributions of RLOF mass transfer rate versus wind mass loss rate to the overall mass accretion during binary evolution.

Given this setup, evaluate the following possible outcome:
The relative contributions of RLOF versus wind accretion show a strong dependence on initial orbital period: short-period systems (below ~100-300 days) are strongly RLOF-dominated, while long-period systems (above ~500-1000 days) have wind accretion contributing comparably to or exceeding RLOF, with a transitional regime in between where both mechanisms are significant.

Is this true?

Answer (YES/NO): NO